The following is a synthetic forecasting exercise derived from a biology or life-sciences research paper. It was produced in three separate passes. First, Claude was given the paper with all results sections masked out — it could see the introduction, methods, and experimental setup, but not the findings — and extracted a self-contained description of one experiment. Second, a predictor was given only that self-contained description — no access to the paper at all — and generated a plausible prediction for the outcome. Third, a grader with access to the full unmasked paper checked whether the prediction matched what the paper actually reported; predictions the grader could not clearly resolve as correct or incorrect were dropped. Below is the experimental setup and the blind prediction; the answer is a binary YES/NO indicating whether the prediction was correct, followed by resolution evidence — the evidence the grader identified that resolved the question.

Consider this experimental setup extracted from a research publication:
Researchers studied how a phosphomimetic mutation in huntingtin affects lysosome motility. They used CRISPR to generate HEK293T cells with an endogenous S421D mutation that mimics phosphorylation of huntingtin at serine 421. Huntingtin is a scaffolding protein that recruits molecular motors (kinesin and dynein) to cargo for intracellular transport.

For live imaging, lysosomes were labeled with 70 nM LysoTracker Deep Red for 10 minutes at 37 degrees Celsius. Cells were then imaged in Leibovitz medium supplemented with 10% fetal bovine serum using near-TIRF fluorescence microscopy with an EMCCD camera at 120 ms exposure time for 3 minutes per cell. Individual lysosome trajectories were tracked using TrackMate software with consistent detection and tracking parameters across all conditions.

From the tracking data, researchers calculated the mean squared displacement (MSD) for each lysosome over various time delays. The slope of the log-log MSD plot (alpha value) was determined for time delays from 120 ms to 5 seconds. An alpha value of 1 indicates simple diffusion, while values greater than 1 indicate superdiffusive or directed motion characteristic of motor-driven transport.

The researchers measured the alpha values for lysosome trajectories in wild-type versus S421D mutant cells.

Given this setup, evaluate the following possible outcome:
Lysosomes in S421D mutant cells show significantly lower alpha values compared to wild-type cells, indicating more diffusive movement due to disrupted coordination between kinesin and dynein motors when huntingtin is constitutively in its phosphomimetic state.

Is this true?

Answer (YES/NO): NO